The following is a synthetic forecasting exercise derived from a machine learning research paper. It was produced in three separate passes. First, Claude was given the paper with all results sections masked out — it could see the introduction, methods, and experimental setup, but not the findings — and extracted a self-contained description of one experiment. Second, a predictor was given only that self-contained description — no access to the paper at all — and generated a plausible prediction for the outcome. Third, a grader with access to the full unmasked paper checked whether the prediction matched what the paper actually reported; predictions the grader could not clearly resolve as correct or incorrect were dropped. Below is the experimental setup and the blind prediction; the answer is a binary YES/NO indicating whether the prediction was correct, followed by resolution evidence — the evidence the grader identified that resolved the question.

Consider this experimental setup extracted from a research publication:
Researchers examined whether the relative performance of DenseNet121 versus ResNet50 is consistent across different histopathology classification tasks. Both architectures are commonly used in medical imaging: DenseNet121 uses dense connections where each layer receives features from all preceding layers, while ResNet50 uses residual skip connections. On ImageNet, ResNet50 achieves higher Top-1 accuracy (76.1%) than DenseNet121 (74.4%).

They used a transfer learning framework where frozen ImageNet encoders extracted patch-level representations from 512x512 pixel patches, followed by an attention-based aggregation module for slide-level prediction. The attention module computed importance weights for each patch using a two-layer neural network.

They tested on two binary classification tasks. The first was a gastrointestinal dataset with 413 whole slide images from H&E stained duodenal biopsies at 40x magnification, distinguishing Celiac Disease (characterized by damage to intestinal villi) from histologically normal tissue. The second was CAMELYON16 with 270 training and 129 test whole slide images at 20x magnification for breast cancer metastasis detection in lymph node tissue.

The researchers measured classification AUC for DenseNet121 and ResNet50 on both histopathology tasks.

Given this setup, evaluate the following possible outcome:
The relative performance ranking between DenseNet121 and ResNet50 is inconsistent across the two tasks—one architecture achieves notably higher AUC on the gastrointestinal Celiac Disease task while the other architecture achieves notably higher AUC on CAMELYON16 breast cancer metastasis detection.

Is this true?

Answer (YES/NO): NO